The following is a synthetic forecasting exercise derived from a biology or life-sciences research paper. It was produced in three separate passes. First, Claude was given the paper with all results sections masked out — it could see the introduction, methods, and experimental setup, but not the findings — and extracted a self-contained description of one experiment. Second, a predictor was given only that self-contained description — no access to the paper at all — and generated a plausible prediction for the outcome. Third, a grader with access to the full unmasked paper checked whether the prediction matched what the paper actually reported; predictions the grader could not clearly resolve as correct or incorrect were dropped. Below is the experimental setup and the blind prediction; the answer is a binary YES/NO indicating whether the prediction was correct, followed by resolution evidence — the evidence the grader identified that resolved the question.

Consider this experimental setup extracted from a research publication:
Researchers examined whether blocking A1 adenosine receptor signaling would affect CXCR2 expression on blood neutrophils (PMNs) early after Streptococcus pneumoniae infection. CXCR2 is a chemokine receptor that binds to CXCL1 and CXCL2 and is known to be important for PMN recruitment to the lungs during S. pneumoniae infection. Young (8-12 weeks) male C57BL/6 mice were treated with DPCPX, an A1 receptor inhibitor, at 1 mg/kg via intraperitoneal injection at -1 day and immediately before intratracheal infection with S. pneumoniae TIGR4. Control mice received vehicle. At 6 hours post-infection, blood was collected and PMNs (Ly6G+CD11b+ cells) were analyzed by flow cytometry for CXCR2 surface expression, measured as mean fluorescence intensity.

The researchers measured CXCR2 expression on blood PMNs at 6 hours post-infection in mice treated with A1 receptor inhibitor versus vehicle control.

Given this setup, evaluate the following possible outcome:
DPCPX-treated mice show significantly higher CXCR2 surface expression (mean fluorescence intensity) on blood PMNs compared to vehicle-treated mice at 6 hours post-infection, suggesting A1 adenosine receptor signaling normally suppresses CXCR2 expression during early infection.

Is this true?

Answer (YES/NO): NO